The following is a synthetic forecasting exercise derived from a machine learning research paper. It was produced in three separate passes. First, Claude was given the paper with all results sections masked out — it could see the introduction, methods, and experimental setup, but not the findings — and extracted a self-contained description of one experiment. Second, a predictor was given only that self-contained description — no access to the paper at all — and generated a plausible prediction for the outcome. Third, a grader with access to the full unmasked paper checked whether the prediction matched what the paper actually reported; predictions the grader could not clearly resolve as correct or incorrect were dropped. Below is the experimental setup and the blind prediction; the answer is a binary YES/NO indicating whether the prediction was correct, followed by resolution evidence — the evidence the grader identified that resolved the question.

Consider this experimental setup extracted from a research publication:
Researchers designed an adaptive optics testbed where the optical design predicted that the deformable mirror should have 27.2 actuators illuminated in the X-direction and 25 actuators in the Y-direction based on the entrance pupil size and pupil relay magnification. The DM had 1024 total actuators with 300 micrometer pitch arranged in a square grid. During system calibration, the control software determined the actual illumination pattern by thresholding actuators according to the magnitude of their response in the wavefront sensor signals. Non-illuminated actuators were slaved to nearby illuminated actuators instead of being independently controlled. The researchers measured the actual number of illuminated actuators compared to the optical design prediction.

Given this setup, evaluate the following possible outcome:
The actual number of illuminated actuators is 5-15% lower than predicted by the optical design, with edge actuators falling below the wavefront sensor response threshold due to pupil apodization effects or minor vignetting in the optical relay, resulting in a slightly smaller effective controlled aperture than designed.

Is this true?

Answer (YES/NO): NO